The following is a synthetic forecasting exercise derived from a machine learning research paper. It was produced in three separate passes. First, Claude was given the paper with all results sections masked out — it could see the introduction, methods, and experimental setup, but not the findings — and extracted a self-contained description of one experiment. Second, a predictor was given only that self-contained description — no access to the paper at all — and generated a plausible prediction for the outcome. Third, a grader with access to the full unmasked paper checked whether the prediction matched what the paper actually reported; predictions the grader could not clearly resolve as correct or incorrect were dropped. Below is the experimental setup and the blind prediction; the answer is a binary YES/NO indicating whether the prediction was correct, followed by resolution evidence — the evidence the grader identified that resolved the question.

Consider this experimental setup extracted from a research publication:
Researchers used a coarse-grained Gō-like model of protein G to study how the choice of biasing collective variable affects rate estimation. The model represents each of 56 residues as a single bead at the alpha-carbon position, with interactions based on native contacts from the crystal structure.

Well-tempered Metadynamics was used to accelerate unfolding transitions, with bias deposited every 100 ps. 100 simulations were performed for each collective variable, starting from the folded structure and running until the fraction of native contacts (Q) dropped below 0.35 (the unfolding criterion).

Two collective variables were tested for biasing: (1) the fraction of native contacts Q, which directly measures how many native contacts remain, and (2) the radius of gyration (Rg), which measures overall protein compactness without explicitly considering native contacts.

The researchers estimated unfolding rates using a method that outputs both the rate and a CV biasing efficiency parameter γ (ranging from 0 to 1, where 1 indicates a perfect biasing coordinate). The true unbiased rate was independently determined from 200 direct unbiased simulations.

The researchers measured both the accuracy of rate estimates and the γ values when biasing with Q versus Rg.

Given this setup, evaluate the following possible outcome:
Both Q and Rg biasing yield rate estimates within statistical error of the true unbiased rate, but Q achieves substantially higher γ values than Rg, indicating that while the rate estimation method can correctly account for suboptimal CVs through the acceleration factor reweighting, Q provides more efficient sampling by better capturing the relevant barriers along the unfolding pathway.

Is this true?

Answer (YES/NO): YES